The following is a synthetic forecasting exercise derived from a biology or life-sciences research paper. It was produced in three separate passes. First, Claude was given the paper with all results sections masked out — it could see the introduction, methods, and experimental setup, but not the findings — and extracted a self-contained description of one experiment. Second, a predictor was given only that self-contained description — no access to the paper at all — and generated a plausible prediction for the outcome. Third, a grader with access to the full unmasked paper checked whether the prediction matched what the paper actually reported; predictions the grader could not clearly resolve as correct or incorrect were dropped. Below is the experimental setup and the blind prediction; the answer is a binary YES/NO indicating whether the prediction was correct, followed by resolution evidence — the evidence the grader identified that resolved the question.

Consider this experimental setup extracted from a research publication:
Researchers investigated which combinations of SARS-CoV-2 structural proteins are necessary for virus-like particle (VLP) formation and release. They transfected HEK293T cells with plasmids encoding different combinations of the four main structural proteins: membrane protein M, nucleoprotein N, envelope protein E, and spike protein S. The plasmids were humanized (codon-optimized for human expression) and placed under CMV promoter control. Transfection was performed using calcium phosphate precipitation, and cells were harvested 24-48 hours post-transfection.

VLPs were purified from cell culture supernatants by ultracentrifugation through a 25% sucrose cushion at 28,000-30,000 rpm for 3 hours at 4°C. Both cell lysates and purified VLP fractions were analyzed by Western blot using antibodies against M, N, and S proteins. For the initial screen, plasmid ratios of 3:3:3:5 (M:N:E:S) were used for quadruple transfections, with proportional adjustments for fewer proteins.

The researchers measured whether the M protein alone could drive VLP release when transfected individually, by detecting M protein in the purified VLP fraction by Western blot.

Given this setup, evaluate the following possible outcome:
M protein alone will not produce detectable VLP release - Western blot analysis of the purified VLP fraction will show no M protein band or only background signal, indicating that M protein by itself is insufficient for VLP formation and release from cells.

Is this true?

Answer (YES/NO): YES